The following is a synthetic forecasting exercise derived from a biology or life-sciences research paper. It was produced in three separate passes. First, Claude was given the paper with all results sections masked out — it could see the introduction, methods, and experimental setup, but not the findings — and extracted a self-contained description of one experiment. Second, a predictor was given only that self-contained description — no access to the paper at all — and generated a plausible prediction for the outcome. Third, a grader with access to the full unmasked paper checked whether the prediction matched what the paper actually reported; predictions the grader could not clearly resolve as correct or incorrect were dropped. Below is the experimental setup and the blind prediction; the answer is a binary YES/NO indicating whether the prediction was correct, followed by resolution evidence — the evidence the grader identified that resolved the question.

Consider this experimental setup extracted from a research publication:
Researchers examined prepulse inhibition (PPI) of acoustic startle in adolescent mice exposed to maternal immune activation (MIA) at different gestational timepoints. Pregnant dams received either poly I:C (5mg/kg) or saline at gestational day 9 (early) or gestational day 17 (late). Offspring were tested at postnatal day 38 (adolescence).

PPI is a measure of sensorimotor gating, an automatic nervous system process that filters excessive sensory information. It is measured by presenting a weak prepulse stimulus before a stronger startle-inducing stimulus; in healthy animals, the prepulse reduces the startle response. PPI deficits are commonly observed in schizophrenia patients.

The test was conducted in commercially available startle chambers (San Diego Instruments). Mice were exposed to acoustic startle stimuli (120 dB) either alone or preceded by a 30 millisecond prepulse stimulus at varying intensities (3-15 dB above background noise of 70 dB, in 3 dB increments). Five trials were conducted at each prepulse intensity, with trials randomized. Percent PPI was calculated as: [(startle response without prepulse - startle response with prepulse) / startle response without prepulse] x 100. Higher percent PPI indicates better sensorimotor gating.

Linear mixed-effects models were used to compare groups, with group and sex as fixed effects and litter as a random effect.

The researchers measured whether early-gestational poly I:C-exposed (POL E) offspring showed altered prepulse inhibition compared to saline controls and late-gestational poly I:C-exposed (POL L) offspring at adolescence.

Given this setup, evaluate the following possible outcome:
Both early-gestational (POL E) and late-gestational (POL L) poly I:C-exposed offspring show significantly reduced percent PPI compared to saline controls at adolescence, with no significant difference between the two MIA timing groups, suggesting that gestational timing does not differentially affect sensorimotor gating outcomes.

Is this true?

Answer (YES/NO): NO